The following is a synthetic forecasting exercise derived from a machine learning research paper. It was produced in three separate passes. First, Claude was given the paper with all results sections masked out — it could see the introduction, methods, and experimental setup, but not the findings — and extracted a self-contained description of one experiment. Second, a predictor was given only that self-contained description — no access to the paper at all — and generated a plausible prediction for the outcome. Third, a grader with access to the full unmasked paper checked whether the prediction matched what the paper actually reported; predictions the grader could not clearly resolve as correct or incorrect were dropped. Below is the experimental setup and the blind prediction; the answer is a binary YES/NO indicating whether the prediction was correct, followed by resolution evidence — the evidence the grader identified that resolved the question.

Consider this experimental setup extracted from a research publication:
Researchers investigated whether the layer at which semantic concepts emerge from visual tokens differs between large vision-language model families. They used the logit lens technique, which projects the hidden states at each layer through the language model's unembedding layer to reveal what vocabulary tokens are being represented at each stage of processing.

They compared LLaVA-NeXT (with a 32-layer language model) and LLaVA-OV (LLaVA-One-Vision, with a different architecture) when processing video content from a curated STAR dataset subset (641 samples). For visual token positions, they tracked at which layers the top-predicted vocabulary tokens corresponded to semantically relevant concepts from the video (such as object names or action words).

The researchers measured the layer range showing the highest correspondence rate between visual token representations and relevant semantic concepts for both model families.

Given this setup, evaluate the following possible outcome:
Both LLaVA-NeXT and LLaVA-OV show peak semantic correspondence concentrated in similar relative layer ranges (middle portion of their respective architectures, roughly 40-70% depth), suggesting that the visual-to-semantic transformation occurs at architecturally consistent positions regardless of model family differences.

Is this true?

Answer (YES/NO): NO